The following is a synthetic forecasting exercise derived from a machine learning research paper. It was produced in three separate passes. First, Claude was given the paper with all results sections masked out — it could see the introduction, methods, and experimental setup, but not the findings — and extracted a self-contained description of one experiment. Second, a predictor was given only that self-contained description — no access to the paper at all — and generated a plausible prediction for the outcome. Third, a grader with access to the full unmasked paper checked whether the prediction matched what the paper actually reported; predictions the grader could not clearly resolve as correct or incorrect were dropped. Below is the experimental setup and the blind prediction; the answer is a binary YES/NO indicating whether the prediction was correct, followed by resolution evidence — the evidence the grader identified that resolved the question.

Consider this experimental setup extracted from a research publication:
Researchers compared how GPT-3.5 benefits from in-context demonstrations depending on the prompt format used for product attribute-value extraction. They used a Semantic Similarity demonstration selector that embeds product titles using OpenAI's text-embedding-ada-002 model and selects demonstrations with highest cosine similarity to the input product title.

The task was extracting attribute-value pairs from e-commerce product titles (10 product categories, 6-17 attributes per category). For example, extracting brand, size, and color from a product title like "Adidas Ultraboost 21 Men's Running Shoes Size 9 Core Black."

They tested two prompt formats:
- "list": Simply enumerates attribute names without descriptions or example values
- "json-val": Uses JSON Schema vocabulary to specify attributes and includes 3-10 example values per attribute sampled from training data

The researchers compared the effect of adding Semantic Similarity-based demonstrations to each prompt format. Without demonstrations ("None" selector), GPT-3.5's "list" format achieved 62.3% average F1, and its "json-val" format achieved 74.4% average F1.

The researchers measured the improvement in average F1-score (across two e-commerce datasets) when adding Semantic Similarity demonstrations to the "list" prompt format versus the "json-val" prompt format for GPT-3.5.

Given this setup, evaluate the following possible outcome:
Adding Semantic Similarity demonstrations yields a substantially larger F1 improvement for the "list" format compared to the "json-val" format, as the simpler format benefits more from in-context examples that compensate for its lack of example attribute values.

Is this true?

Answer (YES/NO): YES